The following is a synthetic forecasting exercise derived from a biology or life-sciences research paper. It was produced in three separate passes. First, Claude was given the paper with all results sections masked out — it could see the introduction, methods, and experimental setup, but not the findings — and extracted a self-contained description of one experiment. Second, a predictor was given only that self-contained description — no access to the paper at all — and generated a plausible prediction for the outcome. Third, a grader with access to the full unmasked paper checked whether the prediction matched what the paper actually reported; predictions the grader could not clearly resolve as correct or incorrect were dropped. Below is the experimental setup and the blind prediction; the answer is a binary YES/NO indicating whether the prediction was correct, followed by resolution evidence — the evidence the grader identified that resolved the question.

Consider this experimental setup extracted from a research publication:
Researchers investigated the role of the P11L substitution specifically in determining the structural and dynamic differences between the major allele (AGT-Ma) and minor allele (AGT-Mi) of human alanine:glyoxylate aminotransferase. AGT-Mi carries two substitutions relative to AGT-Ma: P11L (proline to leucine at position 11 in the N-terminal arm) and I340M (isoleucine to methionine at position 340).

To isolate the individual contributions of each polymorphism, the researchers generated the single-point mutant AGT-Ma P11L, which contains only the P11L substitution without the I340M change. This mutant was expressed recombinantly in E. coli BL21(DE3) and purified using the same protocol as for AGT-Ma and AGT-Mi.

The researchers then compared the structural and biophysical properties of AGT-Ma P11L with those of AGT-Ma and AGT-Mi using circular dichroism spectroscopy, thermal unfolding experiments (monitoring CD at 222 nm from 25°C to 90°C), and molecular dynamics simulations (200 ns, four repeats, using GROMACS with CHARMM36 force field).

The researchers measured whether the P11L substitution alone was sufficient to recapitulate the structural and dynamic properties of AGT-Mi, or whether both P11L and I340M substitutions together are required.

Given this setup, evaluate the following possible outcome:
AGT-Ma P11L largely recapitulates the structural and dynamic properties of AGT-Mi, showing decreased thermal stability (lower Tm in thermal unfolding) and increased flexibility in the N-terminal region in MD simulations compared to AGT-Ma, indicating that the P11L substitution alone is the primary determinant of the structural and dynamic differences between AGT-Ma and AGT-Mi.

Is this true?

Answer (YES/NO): NO